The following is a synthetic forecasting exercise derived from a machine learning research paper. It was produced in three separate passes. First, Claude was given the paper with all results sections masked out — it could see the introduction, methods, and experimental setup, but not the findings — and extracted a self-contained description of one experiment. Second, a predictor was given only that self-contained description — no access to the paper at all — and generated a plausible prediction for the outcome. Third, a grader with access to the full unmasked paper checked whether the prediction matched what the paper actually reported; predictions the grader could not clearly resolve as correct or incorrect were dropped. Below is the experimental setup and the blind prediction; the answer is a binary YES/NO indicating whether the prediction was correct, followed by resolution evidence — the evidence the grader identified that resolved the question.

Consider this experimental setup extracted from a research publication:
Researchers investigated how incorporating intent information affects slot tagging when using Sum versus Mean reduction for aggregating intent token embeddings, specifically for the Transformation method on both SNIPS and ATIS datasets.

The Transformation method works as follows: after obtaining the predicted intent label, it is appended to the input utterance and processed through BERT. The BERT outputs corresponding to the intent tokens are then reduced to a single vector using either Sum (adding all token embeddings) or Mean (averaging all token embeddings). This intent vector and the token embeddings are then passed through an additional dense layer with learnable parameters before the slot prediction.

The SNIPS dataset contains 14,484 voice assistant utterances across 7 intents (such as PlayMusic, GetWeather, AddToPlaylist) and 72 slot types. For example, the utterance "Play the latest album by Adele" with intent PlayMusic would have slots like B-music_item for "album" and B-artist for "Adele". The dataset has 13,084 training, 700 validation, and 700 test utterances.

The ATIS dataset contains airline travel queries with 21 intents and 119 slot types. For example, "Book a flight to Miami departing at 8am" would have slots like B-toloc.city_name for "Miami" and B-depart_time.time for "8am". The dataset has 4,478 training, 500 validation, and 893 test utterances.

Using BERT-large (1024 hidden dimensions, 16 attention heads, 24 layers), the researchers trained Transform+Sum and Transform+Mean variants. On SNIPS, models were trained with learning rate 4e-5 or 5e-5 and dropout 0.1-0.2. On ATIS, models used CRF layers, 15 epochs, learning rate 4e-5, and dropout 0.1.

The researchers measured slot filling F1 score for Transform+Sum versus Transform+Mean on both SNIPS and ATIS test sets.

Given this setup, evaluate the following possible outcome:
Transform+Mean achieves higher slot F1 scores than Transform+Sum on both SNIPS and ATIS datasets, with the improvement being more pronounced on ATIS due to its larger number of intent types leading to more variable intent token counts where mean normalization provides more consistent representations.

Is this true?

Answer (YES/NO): NO